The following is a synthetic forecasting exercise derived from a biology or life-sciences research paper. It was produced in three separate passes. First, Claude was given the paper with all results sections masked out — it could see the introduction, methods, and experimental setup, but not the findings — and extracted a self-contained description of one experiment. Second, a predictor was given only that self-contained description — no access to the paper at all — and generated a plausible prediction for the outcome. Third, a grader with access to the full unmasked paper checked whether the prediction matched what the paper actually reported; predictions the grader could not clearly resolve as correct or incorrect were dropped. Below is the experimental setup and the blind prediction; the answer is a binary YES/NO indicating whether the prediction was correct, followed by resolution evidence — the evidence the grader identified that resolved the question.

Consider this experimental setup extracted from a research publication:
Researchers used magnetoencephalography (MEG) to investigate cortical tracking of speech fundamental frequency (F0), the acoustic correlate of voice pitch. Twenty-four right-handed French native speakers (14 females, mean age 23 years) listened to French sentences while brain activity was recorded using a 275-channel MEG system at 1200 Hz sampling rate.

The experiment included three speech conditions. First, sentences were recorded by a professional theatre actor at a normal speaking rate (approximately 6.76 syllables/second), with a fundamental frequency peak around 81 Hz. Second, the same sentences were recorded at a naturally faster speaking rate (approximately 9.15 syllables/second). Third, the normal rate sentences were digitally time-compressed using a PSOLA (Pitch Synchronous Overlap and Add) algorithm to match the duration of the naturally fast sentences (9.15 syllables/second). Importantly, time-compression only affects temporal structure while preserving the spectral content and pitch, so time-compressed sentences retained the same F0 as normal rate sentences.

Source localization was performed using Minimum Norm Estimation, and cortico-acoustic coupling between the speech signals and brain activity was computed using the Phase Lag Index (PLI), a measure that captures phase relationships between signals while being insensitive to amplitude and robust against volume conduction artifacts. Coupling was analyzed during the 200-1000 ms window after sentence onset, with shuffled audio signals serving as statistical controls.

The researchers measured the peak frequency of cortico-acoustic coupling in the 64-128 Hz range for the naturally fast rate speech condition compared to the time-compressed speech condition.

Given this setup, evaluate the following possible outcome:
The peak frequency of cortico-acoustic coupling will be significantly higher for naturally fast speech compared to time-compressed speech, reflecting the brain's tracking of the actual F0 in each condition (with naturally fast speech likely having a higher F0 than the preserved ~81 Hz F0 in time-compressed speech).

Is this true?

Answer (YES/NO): YES